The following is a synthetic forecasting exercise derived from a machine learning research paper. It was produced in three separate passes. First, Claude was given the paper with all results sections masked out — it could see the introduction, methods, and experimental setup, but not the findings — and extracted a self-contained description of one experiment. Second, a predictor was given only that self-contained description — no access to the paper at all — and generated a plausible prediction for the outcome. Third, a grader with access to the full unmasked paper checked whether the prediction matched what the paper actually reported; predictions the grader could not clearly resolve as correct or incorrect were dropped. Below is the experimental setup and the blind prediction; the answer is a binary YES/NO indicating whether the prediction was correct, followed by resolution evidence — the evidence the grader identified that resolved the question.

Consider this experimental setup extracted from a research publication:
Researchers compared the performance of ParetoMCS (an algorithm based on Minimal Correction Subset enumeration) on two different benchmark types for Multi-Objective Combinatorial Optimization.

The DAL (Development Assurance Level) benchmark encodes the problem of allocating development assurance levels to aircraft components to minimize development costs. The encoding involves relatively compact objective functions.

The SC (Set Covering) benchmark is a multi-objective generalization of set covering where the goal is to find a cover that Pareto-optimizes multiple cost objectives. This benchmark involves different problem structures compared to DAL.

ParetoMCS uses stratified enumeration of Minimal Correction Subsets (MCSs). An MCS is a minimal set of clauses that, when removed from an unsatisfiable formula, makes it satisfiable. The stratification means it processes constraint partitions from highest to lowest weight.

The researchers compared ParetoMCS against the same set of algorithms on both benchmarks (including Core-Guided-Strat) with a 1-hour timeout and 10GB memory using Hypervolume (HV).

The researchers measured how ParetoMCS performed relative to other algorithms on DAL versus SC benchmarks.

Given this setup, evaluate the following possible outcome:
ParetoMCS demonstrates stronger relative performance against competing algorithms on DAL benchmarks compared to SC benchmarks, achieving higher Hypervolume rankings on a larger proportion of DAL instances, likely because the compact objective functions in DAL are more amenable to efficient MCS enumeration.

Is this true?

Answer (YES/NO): YES